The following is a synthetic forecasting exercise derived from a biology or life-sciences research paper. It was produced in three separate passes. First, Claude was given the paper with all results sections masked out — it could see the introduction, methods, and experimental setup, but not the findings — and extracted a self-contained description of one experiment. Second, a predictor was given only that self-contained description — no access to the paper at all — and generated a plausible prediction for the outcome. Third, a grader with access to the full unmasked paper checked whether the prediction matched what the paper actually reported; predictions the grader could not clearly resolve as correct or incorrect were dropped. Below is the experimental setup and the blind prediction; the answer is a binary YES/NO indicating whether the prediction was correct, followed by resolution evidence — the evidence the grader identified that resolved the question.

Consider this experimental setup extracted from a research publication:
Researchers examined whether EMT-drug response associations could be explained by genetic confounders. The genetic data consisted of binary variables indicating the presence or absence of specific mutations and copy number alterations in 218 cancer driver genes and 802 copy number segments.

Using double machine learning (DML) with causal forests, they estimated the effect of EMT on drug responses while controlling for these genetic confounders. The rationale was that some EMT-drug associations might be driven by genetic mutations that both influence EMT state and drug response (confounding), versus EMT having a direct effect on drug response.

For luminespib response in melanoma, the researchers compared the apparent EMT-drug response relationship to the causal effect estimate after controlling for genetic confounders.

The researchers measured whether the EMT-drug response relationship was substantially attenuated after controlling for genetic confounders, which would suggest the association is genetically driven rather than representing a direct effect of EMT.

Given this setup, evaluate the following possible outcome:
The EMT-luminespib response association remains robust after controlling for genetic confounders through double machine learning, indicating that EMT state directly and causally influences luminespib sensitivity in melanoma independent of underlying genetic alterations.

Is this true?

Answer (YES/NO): YES